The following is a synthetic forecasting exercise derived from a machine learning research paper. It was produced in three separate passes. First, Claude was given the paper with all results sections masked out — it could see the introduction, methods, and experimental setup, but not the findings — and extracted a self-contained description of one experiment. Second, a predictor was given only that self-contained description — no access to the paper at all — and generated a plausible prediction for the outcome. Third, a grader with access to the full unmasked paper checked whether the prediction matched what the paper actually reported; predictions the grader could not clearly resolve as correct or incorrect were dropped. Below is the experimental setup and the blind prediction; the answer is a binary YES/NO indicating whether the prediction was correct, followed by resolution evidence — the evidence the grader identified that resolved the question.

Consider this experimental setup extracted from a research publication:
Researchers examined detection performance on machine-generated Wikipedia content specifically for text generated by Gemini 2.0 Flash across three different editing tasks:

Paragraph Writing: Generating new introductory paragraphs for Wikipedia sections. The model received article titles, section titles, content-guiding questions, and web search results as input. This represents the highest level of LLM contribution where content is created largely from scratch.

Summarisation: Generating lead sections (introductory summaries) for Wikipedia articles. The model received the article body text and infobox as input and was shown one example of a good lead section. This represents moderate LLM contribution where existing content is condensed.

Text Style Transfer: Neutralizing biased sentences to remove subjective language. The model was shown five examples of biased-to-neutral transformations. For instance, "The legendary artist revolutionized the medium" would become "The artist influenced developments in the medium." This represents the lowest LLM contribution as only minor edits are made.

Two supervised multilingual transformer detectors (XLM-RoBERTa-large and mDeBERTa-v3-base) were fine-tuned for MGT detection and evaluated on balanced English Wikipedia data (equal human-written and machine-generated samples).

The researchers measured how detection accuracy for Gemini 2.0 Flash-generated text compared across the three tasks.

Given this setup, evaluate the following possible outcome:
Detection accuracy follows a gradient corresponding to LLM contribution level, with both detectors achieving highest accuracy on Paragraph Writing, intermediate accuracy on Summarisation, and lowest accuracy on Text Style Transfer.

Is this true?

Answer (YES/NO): NO